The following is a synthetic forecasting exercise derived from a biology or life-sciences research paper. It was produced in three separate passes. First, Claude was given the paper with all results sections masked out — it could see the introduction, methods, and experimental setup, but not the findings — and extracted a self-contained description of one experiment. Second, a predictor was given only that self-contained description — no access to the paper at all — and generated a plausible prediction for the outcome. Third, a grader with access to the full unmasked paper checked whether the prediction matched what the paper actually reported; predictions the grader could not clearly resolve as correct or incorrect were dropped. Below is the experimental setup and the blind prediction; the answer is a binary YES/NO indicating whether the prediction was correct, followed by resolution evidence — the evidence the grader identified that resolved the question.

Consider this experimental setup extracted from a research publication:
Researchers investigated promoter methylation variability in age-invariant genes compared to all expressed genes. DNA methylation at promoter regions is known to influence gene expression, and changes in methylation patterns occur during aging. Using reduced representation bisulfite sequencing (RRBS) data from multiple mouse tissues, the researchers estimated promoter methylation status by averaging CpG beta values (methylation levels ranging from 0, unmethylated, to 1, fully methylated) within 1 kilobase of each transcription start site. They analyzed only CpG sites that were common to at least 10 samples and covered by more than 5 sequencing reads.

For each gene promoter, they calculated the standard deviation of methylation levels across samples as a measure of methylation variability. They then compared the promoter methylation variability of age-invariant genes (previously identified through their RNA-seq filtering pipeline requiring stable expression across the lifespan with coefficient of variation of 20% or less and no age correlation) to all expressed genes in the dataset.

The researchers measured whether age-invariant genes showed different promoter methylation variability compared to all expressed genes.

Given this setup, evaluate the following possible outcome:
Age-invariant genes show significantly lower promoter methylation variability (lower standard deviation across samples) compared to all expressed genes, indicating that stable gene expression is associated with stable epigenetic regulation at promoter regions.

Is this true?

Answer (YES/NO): NO